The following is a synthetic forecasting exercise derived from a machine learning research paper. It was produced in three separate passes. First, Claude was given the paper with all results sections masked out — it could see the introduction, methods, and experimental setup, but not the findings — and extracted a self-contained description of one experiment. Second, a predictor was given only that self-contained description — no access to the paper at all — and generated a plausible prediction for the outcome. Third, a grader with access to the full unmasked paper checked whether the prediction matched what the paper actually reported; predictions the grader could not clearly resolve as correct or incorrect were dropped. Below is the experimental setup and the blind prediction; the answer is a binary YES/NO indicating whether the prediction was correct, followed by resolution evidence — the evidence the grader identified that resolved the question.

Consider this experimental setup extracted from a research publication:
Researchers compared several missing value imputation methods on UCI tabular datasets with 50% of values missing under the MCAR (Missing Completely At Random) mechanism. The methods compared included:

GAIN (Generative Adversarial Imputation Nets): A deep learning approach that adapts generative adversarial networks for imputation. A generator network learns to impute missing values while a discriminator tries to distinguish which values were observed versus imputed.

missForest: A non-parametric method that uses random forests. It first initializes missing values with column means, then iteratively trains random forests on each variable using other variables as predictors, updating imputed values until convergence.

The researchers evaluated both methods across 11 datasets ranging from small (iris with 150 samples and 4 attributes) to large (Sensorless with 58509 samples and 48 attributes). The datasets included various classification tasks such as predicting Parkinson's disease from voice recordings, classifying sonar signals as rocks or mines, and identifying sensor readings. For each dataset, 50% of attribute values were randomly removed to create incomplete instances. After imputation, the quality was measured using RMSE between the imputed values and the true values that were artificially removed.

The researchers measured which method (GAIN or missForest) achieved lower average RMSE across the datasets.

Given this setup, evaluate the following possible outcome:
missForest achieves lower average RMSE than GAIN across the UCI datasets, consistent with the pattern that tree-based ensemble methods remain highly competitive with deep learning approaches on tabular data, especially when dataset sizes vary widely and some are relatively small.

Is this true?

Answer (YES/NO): YES